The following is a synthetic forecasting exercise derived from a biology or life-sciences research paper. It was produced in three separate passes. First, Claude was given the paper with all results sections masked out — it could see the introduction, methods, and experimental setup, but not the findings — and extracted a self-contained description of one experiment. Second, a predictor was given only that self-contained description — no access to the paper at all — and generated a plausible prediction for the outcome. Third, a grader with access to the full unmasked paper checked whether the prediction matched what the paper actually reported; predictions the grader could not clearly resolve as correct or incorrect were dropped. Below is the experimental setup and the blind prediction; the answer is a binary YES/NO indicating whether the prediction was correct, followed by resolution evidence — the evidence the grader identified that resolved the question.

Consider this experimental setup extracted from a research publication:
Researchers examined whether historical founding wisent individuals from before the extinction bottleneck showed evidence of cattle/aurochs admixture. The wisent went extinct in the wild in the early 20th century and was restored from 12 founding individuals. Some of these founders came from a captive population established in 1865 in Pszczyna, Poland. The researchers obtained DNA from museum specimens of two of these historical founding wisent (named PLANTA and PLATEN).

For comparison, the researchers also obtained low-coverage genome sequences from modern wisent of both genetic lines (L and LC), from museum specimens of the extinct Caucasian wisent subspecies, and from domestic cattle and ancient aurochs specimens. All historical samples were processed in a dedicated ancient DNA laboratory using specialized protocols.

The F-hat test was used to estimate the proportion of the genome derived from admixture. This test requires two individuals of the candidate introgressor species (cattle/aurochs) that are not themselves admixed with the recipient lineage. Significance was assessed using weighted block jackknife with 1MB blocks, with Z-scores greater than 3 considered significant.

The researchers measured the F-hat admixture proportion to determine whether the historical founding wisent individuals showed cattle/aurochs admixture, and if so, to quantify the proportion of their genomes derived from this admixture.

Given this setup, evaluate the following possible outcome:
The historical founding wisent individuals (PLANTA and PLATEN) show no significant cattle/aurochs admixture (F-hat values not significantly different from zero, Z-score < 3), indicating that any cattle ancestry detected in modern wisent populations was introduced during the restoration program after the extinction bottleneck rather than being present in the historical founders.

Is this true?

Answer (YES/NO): NO